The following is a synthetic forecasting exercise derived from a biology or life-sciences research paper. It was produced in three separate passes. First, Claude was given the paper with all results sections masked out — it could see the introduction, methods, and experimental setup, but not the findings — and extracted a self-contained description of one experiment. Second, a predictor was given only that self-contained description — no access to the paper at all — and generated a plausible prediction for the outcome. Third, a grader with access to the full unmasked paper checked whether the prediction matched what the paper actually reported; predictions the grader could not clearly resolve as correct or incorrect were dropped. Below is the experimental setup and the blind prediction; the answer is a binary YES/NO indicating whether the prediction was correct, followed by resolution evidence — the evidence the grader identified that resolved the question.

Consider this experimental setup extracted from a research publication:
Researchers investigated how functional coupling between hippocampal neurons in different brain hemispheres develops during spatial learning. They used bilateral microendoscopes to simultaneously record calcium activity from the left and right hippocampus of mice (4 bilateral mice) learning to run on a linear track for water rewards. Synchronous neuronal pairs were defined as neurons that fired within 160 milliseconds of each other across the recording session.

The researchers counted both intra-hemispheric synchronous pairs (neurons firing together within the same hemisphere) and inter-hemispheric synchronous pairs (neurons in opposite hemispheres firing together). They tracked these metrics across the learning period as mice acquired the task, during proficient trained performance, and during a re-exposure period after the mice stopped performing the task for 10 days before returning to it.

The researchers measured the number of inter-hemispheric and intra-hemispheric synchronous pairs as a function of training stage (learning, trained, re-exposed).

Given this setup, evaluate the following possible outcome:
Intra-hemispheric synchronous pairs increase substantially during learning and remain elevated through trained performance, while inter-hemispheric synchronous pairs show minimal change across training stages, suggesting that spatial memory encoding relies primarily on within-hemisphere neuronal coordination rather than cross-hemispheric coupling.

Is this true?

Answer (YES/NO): NO